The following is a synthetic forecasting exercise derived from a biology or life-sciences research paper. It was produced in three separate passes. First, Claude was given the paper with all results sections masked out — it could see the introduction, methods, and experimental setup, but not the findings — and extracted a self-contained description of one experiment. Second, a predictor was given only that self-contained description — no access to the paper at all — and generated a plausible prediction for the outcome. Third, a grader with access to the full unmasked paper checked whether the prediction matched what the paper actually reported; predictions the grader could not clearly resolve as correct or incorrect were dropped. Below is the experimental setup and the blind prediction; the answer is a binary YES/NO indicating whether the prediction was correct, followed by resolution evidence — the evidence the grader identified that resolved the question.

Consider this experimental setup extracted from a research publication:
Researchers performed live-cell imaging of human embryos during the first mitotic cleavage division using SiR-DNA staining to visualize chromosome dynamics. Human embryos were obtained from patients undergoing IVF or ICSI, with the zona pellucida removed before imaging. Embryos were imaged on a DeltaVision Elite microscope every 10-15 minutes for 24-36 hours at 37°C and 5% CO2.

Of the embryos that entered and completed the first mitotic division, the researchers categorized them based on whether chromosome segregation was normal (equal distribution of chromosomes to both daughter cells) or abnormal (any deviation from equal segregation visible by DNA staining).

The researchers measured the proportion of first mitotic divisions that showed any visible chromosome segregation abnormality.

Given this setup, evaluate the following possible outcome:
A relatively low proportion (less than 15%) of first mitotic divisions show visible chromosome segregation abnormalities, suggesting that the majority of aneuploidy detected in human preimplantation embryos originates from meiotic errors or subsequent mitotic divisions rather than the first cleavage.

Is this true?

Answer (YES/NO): NO